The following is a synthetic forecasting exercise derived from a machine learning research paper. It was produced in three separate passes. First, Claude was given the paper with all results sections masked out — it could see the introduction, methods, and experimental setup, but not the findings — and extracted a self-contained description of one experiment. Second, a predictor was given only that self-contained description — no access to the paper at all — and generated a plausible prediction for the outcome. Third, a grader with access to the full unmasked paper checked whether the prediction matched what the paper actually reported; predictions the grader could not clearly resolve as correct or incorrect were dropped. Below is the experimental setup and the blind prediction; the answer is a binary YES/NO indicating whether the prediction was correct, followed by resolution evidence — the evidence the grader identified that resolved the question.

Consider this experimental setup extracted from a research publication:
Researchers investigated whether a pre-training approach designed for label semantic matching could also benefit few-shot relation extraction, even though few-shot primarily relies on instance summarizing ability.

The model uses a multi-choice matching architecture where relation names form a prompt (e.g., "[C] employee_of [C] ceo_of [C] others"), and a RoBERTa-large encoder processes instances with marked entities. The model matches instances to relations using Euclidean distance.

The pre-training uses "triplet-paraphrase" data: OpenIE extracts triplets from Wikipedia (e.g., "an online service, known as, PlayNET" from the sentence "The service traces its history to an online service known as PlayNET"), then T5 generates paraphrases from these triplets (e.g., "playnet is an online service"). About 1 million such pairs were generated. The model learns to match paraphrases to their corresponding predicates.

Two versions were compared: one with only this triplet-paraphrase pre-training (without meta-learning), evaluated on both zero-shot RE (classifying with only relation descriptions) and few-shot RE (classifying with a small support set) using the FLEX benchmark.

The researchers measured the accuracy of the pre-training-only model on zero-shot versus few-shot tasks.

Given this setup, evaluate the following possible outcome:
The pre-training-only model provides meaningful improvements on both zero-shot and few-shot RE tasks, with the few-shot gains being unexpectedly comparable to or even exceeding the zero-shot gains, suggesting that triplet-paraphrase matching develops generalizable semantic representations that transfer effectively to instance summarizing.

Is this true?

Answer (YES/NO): YES